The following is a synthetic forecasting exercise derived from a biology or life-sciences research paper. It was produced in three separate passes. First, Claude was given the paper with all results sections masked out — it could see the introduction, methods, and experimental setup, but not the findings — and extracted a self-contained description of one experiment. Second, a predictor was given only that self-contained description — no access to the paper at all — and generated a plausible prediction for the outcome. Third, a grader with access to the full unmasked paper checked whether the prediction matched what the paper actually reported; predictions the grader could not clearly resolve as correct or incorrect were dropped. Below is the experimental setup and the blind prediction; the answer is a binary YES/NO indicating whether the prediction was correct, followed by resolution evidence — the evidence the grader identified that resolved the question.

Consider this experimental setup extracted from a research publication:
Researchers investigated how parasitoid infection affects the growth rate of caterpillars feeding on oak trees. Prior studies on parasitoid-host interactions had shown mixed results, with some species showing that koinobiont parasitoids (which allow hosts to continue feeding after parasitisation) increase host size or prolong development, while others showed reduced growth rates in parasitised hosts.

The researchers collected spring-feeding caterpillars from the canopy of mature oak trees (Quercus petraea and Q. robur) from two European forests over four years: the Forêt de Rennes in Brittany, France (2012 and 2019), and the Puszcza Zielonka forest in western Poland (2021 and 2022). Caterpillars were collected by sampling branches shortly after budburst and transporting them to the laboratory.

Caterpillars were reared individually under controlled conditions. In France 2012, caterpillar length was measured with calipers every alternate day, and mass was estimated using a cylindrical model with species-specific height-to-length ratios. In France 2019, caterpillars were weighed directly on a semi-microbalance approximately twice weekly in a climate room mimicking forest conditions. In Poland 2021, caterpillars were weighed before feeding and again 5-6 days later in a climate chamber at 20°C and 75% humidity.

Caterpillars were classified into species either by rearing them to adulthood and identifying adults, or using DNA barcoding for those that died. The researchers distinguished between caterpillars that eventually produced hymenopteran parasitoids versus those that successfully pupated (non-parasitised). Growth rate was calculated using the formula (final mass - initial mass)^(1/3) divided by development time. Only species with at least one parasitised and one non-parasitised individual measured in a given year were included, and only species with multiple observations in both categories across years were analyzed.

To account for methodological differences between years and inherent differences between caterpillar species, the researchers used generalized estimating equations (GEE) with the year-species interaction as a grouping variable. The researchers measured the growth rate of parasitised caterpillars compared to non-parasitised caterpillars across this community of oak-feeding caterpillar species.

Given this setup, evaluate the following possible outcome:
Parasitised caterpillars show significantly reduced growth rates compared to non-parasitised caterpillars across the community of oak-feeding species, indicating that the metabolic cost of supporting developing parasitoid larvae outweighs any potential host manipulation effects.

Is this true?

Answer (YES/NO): YES